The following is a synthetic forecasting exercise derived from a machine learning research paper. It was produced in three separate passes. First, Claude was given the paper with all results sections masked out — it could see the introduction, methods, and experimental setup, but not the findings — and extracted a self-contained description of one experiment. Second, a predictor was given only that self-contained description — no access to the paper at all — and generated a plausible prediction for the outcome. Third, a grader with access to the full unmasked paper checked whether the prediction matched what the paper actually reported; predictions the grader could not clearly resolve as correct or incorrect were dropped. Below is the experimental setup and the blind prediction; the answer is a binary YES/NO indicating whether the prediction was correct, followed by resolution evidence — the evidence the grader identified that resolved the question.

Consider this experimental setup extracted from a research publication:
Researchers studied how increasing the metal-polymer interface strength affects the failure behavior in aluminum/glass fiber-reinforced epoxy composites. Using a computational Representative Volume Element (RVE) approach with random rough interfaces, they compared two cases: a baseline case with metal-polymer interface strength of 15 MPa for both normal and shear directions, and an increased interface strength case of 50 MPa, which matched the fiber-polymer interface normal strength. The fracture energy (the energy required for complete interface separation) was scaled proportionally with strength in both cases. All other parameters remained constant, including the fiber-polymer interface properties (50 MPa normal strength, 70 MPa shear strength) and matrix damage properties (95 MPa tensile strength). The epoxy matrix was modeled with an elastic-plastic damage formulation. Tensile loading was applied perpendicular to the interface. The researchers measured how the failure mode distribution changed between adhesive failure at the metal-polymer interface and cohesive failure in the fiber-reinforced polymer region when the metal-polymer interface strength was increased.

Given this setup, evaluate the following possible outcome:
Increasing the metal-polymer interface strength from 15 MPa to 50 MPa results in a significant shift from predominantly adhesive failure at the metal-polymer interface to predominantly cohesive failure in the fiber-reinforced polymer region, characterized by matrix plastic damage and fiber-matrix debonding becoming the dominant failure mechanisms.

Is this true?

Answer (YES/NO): YES